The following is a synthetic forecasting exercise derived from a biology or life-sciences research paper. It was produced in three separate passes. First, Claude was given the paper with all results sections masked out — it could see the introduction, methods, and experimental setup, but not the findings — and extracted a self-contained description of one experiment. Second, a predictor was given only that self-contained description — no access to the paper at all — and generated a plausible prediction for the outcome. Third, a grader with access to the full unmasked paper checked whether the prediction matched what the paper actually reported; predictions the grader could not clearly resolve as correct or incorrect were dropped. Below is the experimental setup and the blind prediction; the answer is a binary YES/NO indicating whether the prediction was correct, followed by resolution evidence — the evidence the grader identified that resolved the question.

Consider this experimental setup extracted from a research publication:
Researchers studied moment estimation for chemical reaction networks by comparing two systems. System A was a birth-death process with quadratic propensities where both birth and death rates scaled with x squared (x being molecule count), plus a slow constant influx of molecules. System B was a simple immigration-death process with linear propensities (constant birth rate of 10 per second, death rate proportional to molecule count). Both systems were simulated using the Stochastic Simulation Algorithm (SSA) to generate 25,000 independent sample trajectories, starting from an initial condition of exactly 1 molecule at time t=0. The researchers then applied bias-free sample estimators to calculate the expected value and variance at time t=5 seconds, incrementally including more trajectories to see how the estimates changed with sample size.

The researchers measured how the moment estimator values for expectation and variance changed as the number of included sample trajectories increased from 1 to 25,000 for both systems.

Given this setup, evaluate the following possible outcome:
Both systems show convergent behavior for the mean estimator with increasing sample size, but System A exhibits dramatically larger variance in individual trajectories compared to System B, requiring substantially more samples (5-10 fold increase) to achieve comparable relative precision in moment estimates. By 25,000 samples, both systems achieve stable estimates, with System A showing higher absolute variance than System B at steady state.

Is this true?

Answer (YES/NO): NO